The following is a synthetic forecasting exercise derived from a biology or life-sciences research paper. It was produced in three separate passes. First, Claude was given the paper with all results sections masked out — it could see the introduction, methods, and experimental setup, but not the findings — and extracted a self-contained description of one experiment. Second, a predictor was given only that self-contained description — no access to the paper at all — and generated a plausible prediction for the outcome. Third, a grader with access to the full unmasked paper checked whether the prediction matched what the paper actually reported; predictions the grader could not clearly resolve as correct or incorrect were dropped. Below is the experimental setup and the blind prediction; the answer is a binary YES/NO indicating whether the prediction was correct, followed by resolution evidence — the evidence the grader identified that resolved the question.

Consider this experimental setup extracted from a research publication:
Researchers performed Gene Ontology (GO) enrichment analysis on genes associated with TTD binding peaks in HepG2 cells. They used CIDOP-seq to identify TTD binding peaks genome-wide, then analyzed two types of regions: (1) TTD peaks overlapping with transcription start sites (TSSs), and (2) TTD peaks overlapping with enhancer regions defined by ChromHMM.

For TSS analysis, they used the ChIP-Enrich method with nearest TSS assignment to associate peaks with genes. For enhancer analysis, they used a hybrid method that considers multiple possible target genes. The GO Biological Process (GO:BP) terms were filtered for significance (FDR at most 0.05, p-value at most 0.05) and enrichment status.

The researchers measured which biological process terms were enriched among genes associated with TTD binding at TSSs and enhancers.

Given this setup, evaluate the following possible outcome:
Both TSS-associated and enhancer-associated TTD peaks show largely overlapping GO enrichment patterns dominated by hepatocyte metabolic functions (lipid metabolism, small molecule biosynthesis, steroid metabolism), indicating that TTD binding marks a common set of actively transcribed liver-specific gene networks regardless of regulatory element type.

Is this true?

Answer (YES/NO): NO